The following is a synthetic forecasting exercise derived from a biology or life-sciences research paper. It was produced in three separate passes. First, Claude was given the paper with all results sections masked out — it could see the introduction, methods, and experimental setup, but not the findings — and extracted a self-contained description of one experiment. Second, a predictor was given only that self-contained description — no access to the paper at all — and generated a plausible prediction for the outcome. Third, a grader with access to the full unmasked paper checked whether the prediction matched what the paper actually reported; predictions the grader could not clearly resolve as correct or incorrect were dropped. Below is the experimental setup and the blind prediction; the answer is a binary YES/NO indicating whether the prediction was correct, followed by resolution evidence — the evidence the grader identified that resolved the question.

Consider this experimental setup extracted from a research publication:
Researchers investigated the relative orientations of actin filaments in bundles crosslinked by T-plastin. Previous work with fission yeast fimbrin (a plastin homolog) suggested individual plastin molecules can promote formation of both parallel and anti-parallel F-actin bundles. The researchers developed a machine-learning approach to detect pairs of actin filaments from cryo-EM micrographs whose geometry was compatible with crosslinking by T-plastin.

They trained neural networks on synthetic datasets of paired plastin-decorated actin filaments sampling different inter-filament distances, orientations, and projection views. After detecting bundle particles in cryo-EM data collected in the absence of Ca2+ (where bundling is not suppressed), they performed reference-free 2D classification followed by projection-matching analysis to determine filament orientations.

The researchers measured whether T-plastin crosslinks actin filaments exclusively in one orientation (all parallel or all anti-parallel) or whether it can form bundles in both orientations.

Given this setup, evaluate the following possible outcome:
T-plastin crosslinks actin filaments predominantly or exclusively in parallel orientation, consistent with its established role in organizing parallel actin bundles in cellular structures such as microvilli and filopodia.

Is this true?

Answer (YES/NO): NO